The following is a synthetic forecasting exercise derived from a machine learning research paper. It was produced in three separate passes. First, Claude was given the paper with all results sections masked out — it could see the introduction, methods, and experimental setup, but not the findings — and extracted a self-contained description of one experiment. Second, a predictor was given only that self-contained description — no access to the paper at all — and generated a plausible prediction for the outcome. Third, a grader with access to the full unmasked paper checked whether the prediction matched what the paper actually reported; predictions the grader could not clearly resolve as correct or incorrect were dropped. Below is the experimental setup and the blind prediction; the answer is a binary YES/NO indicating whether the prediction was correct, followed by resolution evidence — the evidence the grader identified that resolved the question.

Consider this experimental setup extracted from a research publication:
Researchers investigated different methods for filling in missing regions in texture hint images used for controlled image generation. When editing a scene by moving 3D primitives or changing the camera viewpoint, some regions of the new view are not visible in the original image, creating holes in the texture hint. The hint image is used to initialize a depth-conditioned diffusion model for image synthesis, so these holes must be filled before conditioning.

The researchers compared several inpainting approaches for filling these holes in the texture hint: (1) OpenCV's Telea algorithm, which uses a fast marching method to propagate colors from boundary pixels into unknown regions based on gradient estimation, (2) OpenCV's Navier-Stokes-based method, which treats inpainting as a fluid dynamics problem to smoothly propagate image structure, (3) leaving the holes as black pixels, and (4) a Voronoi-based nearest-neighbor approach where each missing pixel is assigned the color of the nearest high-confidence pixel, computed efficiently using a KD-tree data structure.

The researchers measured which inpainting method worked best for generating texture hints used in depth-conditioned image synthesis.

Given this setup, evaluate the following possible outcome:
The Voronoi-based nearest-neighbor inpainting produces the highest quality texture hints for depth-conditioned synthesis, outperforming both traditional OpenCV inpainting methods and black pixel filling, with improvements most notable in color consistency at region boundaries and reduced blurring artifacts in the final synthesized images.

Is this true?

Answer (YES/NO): NO